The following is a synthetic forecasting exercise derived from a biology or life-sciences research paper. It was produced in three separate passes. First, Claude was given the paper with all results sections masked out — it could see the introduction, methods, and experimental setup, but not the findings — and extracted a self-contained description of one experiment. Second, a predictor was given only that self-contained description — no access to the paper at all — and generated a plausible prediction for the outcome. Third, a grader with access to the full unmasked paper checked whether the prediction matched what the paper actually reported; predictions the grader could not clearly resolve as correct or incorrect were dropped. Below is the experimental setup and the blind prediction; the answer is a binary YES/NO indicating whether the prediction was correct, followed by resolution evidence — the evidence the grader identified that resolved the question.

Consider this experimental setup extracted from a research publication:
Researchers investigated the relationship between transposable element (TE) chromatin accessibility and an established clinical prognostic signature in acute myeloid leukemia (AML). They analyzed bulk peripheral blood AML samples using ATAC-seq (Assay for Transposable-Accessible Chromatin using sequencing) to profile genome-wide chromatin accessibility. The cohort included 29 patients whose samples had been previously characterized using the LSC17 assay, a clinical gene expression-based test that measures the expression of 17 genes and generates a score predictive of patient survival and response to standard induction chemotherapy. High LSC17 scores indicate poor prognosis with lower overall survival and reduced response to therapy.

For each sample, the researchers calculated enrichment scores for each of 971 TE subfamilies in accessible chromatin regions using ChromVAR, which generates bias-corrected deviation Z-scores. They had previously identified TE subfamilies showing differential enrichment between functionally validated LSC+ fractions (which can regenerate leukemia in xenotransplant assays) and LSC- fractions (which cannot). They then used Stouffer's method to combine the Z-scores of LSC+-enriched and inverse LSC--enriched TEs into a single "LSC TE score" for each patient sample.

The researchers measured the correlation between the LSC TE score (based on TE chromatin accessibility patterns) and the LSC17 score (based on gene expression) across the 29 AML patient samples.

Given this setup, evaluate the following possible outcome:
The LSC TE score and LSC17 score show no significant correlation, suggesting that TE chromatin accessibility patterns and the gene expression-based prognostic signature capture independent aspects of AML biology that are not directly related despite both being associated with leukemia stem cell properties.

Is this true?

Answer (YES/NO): YES